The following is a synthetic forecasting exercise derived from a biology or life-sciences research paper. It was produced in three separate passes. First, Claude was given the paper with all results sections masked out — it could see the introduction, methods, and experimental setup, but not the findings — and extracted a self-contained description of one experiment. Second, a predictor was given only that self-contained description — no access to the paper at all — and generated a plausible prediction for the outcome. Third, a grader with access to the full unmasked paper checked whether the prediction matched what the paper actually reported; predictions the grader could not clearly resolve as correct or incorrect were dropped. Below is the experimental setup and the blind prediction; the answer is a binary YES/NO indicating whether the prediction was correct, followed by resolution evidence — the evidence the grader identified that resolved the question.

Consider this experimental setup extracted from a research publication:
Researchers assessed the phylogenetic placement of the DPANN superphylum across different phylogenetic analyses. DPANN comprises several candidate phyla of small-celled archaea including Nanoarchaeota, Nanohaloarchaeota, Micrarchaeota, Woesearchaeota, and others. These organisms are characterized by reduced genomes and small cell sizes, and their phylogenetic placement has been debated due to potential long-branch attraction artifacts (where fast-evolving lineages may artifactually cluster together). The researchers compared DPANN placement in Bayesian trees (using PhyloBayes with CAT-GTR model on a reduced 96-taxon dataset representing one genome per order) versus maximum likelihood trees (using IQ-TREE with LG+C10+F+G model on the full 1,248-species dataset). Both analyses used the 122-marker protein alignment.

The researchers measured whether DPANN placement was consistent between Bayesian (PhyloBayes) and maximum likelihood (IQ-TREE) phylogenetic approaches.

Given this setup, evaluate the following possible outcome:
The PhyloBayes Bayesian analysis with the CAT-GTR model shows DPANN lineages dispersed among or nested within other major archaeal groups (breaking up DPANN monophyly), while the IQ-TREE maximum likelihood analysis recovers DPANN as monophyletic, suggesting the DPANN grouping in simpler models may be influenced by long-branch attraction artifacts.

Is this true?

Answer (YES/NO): NO